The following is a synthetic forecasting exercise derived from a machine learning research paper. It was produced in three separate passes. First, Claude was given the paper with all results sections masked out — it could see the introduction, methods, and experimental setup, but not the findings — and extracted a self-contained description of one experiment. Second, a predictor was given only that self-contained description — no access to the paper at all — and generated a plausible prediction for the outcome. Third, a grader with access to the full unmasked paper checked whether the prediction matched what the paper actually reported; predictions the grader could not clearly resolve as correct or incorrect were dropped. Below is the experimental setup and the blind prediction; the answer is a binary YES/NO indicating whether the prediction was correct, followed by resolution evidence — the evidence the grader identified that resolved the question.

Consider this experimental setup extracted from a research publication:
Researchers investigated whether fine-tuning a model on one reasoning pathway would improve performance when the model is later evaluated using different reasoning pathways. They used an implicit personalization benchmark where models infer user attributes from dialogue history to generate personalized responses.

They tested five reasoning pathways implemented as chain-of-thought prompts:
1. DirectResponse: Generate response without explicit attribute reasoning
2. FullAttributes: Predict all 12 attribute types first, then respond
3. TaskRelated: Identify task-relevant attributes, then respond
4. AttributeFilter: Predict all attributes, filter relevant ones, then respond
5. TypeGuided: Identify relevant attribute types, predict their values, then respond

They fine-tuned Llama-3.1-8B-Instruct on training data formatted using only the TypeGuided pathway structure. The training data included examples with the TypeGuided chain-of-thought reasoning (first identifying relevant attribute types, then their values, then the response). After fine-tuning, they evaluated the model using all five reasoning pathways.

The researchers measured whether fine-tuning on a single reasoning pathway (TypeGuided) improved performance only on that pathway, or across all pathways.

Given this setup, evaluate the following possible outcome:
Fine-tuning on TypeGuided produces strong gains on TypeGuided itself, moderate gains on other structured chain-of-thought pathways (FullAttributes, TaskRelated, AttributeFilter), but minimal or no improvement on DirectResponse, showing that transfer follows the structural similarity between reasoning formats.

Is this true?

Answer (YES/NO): NO